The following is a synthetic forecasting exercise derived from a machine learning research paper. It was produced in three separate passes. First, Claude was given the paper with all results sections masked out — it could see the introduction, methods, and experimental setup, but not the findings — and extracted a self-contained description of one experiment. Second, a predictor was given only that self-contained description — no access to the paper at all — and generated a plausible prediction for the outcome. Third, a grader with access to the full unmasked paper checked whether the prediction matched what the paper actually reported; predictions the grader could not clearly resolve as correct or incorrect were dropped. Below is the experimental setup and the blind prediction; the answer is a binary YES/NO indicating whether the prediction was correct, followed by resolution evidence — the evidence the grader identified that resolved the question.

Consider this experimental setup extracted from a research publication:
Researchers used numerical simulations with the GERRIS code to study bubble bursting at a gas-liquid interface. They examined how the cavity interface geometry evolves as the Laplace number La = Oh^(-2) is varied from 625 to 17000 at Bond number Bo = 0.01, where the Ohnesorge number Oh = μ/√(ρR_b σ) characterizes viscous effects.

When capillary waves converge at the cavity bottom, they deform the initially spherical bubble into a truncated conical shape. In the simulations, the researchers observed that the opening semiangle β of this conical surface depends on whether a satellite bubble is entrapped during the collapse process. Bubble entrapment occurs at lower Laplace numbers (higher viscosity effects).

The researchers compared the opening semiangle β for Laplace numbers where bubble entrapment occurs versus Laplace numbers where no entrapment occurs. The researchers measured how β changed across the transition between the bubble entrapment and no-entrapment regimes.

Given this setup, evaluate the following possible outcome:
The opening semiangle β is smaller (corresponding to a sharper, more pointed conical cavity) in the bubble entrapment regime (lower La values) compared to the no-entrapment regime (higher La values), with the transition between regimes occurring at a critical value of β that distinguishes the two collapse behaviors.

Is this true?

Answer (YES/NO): YES